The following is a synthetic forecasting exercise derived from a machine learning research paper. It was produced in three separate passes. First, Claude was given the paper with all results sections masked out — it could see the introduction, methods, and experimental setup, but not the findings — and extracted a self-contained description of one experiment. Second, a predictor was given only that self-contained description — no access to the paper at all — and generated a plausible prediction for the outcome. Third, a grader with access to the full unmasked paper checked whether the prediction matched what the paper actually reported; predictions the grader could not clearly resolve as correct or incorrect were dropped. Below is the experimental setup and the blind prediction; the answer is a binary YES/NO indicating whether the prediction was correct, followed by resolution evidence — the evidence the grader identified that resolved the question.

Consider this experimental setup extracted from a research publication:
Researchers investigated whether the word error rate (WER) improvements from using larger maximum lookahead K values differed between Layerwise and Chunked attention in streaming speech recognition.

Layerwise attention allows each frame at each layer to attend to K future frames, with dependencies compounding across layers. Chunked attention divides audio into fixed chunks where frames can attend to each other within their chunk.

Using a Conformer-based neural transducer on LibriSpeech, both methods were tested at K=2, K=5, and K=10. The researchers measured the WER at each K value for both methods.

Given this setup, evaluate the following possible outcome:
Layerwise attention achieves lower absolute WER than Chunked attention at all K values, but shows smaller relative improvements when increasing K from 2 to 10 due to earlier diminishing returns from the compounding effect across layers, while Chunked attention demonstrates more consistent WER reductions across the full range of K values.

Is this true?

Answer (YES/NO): YES